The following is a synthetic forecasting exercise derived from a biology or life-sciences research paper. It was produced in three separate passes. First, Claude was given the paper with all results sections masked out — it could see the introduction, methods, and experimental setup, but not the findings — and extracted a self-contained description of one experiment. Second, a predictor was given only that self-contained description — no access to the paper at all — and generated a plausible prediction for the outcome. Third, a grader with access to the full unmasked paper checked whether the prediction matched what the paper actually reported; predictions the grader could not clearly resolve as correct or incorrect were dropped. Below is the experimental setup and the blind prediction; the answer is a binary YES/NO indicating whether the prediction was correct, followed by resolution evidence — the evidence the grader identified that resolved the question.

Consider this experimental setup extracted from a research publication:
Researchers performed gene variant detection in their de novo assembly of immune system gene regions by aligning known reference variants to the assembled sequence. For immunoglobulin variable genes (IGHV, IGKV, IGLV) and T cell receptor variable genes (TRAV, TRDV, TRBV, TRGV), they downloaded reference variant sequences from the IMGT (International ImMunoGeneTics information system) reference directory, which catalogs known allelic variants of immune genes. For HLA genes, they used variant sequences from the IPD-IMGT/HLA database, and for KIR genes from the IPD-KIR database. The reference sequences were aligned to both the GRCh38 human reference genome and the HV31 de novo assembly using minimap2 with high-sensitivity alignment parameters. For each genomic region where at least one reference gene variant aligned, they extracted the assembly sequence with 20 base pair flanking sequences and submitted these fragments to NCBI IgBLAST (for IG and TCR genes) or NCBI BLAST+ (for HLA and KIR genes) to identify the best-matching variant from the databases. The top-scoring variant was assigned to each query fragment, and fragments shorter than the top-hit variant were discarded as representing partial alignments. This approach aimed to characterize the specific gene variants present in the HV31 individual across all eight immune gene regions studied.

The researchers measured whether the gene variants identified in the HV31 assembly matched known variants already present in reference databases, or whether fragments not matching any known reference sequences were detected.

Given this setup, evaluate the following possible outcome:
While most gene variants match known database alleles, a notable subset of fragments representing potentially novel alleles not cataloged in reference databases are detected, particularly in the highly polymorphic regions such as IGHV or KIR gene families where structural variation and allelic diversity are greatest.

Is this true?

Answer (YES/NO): NO